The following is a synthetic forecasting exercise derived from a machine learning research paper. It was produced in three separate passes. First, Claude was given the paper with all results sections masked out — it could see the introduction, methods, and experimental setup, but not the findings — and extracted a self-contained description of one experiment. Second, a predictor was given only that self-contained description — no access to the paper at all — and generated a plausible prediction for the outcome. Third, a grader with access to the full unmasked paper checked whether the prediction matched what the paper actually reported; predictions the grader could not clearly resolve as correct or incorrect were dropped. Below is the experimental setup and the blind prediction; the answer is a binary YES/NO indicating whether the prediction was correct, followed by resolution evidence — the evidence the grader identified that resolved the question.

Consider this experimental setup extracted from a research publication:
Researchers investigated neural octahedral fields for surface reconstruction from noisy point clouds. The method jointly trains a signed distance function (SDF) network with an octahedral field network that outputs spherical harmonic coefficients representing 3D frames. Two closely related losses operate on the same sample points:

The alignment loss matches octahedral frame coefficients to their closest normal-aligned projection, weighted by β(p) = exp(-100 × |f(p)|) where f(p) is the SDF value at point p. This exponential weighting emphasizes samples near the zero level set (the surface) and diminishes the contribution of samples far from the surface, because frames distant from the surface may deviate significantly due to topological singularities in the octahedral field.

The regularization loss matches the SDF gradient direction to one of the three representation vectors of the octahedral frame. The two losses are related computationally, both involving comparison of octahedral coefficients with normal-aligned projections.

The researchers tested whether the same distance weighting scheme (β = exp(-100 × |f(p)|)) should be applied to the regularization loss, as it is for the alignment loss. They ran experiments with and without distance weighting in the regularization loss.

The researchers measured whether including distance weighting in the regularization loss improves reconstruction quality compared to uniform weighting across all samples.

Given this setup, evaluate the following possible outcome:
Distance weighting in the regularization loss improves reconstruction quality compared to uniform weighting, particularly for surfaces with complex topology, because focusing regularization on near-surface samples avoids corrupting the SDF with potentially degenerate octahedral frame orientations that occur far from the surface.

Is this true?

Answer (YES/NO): NO